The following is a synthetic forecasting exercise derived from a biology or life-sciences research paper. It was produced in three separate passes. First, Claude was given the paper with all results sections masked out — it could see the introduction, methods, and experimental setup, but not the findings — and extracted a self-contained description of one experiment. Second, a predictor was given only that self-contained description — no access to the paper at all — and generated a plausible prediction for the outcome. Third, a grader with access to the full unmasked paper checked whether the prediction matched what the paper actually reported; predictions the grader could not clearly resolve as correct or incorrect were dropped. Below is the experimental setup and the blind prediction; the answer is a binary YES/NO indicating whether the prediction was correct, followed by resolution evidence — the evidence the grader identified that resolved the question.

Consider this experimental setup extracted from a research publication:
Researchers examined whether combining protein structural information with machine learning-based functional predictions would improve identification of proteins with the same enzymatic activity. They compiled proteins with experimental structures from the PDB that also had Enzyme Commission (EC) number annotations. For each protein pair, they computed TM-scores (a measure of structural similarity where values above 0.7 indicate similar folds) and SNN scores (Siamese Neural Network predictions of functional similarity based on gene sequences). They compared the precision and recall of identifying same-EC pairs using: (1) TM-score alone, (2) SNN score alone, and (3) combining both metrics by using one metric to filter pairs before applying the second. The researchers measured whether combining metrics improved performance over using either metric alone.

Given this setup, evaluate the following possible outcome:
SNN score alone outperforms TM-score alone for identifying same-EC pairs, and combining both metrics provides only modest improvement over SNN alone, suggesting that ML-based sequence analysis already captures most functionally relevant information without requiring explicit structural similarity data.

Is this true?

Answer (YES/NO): NO